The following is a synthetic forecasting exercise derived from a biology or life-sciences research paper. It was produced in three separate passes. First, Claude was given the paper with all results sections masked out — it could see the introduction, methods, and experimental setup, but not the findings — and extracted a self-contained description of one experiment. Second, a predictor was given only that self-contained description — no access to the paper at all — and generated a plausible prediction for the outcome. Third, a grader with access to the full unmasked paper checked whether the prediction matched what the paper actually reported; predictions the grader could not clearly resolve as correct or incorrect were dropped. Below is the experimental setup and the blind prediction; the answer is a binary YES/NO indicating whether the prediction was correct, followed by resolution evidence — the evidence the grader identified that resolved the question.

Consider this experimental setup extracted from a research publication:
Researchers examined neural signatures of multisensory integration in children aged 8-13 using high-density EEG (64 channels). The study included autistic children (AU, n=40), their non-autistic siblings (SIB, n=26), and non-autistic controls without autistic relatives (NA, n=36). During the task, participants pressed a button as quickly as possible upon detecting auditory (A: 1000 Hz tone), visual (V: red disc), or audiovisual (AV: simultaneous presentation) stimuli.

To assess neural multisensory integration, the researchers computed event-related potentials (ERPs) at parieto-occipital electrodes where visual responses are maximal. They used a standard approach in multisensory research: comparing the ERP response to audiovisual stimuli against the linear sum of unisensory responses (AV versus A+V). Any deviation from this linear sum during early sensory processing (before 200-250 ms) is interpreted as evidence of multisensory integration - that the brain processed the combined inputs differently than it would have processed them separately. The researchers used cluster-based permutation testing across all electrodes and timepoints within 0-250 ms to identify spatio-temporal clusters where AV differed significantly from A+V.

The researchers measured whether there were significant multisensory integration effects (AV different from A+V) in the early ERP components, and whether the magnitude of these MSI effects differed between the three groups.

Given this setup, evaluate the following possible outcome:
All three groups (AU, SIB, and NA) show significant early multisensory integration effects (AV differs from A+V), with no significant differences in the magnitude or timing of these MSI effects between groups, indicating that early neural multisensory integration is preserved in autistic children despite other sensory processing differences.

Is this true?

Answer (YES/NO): NO